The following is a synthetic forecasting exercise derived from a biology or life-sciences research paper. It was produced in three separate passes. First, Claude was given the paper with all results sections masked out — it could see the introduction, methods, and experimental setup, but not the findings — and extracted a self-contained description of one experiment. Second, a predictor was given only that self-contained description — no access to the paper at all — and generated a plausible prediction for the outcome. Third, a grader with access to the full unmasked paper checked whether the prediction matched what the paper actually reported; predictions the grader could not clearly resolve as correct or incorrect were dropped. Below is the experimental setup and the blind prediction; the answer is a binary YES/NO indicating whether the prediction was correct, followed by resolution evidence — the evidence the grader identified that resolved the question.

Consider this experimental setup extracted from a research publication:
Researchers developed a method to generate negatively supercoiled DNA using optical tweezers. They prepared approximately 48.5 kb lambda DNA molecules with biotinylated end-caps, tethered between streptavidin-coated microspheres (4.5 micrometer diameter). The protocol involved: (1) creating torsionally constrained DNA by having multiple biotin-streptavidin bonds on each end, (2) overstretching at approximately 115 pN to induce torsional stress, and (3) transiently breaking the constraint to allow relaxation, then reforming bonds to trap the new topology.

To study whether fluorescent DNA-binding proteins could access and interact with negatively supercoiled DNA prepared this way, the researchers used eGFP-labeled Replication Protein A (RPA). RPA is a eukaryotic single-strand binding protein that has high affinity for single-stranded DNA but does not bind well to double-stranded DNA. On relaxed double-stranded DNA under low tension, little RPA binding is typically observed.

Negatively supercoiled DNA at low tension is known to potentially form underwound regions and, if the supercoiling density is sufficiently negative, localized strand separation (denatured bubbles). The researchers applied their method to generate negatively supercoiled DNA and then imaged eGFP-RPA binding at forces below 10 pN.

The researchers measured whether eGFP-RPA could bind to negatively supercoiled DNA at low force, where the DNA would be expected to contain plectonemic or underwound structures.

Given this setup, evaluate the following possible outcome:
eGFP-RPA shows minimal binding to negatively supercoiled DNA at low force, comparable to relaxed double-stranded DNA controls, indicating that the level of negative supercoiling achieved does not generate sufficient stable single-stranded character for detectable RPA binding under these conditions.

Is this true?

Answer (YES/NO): NO